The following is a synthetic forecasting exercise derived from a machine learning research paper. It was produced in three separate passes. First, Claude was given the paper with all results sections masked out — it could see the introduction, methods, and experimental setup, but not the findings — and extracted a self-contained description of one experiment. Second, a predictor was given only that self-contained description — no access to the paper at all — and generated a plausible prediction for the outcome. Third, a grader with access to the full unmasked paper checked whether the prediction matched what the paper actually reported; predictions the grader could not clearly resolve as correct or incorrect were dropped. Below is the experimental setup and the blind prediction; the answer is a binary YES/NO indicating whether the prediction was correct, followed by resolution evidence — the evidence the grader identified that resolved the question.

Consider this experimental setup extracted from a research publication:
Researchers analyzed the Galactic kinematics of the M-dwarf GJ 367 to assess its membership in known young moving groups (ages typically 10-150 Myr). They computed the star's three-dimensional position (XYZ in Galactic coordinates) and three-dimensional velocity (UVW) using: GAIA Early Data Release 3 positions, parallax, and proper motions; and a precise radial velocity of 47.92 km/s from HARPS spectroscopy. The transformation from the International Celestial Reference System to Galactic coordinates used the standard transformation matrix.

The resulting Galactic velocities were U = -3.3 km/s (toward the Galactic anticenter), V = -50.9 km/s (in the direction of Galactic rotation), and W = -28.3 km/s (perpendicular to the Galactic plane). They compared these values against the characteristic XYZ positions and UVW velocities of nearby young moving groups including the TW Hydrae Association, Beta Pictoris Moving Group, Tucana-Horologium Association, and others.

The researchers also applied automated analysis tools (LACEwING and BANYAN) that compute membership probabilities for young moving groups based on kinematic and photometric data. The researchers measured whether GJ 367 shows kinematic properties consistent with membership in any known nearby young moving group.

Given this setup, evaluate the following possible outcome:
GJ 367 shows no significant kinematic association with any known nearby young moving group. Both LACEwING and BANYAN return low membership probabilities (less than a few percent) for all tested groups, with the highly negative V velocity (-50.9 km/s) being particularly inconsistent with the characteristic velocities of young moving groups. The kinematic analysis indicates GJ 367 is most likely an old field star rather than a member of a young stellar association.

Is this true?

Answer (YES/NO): NO